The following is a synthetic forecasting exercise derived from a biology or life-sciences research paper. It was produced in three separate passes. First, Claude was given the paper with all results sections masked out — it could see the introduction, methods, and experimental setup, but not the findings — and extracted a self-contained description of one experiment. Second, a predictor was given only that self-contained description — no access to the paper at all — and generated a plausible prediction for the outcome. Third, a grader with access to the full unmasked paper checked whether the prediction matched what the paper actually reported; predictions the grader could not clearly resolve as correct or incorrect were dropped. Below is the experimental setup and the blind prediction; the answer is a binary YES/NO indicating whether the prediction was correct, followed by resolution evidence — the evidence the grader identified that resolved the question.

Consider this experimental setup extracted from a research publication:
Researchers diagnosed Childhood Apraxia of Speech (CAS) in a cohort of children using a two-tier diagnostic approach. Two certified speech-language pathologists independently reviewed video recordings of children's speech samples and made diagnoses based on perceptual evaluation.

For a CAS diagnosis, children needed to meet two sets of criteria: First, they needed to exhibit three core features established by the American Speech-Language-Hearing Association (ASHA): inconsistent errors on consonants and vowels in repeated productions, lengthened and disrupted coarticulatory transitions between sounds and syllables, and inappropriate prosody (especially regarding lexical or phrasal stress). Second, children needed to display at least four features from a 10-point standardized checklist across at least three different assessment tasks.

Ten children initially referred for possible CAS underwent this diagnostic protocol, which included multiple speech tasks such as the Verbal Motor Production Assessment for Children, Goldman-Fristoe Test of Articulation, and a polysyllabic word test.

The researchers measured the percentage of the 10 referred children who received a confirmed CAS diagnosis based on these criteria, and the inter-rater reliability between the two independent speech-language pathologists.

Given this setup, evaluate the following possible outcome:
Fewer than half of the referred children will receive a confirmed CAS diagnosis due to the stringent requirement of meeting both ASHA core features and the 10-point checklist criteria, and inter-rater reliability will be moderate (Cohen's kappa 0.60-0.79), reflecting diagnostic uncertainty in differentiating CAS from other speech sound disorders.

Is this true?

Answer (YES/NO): NO